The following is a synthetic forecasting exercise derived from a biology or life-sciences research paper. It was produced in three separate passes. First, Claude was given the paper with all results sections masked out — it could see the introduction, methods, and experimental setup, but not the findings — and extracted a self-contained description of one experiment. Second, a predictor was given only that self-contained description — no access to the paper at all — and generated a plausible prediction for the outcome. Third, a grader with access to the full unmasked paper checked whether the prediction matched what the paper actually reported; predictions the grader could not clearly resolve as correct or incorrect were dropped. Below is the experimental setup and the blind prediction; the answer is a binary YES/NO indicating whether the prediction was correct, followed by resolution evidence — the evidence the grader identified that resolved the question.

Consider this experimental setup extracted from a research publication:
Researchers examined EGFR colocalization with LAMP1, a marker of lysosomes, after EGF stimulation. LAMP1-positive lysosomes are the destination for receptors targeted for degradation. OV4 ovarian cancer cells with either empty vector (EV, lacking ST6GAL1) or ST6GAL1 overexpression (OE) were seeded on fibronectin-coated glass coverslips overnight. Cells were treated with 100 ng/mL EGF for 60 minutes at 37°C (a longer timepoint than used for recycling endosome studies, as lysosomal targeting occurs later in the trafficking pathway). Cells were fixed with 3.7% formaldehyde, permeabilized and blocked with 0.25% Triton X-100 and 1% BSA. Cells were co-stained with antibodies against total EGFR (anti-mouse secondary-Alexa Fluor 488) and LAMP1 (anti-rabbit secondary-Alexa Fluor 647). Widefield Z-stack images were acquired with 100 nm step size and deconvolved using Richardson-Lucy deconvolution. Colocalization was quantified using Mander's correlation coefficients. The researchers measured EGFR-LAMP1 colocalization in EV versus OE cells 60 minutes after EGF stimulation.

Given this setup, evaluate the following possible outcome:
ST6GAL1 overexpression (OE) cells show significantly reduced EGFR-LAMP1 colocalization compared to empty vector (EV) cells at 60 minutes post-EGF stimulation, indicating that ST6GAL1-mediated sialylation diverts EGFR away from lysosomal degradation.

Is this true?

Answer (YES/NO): YES